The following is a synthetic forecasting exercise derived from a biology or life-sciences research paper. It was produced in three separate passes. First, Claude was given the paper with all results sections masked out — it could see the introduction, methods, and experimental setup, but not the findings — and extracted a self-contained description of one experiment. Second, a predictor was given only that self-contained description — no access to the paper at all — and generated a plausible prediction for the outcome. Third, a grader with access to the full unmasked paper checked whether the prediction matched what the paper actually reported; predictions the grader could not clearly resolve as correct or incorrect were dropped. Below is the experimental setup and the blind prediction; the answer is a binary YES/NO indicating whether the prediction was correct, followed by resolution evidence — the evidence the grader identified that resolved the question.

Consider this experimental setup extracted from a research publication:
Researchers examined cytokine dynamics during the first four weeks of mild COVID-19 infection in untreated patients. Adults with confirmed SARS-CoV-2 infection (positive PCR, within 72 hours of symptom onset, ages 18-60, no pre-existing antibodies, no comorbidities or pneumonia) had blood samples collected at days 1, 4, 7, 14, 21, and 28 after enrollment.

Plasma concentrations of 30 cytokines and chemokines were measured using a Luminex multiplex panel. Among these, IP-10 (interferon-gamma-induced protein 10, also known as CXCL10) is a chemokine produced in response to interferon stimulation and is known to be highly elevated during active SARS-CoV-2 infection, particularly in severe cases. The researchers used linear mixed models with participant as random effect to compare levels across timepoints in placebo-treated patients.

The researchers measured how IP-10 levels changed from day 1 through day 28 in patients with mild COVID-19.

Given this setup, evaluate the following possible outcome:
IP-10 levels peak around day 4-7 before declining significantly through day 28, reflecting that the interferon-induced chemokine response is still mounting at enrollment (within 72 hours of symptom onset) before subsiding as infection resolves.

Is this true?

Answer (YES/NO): NO